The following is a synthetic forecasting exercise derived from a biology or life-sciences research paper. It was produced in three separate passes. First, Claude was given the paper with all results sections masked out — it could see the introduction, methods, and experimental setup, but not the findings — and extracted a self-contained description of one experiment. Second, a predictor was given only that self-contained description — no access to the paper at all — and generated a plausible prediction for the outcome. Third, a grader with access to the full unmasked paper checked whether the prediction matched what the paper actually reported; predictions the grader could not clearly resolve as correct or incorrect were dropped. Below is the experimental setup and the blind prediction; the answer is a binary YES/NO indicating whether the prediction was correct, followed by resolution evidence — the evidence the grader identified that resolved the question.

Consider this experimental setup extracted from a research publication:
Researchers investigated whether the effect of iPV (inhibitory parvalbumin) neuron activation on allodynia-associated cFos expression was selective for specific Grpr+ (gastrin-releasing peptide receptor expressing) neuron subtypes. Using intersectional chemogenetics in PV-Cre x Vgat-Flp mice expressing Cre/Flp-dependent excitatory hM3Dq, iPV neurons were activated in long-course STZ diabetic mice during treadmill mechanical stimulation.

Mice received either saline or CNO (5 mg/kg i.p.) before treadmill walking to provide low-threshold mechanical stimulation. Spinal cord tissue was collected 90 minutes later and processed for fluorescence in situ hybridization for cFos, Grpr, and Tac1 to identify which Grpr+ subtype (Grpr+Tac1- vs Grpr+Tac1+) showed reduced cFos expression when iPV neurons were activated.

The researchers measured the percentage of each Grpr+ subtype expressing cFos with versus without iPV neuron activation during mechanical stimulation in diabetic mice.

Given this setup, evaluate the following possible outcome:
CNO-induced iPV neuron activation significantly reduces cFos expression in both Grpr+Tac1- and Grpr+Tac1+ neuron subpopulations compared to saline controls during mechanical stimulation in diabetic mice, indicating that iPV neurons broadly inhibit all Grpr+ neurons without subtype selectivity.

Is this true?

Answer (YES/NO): NO